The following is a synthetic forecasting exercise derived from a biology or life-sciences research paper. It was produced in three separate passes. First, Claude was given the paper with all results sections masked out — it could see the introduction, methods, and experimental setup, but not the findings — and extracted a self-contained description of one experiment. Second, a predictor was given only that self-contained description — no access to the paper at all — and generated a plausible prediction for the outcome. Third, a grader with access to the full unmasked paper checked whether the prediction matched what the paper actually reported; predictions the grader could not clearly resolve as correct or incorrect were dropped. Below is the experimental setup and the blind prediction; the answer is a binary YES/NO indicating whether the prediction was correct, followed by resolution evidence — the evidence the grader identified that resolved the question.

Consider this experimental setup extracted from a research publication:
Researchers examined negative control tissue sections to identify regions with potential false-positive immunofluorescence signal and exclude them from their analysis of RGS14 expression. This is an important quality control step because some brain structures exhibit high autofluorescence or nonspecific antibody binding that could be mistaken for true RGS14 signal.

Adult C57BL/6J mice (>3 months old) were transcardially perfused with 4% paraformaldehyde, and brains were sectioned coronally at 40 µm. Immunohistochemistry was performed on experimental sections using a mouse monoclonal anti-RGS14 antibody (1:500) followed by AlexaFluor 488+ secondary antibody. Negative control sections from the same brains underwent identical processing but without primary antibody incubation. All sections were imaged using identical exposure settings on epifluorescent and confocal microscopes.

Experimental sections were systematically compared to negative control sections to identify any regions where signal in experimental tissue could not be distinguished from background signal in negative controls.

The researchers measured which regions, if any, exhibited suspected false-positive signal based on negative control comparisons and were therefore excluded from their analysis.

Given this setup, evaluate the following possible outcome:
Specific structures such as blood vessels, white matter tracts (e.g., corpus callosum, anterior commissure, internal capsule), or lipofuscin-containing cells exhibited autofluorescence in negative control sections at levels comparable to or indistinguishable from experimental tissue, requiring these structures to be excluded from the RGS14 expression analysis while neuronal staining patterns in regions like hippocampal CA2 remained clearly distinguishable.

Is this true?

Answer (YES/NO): NO